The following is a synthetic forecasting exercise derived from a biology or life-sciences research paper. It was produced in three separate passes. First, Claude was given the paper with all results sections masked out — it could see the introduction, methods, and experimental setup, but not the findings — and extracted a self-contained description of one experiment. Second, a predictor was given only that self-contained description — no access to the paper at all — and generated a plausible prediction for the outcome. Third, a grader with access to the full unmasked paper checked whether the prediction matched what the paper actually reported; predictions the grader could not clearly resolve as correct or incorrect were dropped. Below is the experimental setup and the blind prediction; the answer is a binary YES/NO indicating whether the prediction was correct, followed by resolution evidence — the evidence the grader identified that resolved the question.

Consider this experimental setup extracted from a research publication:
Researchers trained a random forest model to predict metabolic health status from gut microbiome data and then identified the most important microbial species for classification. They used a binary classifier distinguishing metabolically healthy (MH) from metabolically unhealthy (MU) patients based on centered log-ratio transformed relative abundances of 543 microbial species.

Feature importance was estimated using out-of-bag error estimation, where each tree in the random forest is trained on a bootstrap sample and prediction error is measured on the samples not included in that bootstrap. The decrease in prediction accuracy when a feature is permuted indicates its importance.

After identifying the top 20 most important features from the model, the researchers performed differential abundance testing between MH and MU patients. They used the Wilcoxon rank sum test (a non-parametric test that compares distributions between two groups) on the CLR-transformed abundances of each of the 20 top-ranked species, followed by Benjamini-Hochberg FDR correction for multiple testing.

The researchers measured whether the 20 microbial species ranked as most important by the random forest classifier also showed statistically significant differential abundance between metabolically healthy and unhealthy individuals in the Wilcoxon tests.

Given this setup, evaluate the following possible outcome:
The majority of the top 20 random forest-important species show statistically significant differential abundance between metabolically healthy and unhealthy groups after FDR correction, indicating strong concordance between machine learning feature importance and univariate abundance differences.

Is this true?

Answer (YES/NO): NO